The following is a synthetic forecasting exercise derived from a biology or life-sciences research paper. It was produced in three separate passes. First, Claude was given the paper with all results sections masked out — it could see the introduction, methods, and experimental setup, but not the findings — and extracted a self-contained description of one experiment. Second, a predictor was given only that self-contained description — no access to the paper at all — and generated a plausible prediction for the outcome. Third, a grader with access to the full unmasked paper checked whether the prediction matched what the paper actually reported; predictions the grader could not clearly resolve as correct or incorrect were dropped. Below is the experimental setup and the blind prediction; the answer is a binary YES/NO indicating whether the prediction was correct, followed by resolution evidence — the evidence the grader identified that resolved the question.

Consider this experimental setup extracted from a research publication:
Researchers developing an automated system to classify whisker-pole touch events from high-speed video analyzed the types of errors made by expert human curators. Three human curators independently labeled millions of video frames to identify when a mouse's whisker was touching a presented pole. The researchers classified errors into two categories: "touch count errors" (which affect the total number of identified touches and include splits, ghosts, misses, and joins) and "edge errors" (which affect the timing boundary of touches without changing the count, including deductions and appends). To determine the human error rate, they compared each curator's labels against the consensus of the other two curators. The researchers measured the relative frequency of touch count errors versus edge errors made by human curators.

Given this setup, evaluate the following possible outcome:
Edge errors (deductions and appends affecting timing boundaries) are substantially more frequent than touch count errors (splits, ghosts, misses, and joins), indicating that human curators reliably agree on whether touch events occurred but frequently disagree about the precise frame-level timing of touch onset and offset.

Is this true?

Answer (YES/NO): YES